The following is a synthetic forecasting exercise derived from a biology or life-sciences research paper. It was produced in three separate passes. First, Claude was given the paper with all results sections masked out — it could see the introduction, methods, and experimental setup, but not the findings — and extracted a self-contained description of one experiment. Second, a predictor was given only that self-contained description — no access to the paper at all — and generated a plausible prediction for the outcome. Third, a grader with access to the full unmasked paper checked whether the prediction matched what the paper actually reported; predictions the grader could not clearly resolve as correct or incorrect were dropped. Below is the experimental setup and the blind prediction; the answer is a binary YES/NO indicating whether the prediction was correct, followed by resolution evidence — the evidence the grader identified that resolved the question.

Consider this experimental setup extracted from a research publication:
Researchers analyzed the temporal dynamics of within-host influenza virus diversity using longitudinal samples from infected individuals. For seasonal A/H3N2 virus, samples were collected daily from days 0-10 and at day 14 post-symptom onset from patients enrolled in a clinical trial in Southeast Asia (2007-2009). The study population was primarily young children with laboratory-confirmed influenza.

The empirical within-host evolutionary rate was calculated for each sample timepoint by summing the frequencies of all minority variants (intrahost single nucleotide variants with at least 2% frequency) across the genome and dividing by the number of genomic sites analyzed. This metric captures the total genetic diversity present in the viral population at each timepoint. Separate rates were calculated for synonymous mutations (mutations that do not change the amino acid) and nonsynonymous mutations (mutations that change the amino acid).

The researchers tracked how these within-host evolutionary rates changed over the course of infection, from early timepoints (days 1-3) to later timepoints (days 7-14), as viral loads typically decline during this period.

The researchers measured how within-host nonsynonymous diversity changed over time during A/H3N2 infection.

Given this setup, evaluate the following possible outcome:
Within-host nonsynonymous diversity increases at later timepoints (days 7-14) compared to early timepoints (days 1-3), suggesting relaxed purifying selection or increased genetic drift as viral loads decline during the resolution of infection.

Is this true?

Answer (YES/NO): YES